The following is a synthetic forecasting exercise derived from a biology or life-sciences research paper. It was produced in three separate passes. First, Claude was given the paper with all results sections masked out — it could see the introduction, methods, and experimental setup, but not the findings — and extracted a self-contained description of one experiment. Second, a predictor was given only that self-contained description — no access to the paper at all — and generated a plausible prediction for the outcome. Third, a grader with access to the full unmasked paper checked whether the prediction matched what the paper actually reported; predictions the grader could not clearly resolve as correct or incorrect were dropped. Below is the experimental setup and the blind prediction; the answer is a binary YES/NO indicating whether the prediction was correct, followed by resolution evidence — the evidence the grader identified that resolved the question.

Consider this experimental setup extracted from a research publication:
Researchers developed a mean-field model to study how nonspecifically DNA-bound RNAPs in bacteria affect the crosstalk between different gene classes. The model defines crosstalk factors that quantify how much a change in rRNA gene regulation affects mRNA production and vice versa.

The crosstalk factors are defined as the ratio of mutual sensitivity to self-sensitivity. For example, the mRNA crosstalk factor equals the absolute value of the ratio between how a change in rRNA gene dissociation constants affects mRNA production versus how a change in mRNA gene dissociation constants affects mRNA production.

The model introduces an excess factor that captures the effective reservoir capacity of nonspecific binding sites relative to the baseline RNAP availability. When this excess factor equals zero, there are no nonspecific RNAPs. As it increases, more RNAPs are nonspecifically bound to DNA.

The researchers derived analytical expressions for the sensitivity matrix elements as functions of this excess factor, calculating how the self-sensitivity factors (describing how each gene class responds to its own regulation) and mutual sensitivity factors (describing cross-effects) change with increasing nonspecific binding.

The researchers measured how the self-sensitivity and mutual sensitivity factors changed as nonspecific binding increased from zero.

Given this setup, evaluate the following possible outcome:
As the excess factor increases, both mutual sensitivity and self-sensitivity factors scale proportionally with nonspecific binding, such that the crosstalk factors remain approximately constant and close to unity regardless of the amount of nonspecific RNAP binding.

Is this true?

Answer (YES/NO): NO